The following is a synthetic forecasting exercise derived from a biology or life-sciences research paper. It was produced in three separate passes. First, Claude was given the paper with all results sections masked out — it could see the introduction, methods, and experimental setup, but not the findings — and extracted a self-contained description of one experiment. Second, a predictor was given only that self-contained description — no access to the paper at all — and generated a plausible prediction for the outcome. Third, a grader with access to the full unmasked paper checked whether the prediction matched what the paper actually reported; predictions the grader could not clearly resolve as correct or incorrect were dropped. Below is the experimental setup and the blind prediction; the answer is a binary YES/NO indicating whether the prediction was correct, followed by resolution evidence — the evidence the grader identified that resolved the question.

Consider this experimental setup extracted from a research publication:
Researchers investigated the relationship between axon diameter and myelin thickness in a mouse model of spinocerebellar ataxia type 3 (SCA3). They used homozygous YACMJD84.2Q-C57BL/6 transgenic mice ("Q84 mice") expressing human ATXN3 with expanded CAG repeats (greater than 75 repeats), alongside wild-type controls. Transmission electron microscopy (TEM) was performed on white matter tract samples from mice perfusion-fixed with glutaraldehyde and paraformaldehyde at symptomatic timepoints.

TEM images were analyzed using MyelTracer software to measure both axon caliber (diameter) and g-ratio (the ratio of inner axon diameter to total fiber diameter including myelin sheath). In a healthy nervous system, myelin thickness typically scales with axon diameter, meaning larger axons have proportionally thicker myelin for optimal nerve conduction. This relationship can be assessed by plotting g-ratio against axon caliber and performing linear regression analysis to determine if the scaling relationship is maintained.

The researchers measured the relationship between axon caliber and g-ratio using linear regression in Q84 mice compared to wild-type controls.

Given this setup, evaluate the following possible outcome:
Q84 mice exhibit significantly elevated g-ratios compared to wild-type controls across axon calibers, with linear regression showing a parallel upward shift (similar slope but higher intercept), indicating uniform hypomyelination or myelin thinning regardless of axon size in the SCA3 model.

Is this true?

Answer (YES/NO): NO